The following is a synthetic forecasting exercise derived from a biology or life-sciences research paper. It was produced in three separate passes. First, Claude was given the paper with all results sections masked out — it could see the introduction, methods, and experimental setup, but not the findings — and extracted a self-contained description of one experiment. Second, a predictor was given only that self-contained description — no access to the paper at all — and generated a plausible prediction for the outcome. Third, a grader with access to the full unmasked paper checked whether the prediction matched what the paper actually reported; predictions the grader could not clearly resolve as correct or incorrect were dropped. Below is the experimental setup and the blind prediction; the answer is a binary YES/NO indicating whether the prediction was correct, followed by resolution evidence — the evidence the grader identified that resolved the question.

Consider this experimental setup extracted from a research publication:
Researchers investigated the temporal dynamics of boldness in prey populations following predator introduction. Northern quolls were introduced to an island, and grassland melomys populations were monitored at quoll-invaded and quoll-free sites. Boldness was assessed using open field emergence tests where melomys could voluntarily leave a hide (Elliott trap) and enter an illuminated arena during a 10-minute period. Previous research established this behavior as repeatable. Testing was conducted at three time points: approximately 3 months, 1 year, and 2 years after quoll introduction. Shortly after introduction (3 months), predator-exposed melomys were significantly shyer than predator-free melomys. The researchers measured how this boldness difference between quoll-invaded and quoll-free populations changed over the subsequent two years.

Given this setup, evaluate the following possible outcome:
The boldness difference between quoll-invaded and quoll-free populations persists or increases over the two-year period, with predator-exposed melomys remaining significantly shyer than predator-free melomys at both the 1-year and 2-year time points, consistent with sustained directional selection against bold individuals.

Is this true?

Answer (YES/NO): NO